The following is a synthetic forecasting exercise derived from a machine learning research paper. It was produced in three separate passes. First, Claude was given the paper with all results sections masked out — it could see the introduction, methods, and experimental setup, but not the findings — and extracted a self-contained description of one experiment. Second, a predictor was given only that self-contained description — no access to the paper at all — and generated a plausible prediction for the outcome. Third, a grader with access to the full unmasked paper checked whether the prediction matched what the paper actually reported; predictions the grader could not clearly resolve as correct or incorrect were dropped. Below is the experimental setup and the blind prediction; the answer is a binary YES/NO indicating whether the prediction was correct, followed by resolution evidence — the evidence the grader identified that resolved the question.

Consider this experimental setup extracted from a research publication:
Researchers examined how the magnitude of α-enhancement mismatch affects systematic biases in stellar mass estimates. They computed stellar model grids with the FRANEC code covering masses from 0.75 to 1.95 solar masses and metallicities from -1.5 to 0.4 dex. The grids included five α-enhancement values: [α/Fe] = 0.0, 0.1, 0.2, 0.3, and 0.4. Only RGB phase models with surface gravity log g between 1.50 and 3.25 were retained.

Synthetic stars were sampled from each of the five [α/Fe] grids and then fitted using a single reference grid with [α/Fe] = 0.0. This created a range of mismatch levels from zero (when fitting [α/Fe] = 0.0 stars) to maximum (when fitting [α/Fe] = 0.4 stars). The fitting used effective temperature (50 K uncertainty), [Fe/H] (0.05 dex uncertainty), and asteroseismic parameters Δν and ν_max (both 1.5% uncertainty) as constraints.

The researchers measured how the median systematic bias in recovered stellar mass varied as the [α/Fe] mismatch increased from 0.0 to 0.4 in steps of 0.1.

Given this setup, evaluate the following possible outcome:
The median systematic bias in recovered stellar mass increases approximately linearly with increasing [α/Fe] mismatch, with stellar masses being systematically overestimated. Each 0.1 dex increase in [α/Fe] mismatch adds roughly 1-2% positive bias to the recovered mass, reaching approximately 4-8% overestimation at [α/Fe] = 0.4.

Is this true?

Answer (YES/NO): NO